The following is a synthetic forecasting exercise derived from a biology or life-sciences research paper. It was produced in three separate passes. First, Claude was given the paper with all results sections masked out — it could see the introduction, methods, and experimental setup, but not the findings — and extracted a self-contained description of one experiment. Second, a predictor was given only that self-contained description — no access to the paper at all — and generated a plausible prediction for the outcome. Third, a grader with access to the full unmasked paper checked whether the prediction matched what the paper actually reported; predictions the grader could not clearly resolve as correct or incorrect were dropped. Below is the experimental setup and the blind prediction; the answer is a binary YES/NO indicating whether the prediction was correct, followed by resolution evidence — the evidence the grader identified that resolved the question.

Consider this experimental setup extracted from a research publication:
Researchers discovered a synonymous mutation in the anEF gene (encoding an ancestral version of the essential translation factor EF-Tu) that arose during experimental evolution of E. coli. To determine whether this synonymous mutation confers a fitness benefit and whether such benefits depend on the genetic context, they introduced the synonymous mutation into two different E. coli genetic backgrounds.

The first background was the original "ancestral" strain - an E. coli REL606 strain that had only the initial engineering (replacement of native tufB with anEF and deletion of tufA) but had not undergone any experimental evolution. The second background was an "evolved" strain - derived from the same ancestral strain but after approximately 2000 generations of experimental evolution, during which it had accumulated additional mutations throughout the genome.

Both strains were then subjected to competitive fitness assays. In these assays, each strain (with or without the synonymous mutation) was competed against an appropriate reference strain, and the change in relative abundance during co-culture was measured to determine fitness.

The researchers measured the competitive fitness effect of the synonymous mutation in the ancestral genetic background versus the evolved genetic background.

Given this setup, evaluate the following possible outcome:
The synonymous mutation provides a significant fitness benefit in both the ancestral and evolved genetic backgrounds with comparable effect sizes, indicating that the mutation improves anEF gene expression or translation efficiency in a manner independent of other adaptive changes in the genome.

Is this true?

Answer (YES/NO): NO